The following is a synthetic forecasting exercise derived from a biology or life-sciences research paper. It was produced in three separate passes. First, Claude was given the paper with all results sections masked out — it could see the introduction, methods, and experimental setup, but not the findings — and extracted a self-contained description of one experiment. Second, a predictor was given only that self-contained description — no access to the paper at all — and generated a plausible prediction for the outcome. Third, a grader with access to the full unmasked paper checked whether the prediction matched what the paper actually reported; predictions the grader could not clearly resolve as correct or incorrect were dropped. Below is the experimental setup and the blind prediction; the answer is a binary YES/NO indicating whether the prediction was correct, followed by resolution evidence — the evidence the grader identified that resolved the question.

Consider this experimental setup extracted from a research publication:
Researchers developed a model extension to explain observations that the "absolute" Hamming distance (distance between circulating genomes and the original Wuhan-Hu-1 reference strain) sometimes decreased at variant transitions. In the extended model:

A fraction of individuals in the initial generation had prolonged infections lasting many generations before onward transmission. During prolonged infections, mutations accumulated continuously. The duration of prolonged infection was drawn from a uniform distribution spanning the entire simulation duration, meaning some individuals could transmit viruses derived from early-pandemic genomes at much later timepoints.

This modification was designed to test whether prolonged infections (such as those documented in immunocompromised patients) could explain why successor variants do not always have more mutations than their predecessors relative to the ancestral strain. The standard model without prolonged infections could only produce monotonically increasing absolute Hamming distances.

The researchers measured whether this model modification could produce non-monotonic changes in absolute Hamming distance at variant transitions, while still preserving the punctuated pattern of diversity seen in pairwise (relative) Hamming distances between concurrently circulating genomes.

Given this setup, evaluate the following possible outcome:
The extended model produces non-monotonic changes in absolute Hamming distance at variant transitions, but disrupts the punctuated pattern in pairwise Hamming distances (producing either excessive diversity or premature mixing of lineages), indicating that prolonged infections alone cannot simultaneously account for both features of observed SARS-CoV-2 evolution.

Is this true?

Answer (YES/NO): NO